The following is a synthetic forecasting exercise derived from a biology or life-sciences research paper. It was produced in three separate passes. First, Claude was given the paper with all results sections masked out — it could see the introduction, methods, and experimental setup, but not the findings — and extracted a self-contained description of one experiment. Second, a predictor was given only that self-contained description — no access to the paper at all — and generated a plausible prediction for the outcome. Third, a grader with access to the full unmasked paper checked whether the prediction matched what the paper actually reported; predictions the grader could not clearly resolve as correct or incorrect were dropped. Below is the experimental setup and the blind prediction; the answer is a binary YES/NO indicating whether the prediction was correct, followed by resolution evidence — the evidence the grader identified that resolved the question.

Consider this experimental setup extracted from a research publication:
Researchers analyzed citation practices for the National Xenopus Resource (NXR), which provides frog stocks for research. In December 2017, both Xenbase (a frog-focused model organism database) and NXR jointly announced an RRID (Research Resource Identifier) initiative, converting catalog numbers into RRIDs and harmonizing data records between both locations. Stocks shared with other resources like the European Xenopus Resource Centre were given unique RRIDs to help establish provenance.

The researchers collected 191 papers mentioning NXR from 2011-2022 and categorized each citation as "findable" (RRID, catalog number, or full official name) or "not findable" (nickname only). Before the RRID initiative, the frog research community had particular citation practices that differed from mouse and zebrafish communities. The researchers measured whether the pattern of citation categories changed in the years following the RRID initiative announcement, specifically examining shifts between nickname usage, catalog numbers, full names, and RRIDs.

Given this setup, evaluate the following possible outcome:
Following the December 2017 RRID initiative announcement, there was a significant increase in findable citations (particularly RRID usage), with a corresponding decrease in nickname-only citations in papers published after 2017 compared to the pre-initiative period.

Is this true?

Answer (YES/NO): YES